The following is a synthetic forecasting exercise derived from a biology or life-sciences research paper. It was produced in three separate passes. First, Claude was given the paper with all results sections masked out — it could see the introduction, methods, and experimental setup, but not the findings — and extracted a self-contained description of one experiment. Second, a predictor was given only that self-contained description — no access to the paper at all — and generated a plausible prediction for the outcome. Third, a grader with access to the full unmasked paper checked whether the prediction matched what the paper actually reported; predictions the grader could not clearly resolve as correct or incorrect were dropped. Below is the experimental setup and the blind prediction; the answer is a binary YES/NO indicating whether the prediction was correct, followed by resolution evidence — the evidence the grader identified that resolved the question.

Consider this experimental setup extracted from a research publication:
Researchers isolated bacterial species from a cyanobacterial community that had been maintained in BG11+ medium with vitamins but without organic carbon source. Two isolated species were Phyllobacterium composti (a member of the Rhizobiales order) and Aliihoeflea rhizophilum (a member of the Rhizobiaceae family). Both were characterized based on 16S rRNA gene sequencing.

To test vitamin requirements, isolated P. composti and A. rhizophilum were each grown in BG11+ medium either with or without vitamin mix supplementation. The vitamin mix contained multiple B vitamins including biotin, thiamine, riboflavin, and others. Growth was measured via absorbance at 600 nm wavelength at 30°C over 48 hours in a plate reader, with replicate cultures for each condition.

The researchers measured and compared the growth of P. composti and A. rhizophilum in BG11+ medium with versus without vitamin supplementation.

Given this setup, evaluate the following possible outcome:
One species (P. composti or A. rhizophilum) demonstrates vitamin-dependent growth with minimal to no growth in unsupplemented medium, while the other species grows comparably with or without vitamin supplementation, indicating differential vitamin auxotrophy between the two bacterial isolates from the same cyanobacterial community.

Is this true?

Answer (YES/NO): YES